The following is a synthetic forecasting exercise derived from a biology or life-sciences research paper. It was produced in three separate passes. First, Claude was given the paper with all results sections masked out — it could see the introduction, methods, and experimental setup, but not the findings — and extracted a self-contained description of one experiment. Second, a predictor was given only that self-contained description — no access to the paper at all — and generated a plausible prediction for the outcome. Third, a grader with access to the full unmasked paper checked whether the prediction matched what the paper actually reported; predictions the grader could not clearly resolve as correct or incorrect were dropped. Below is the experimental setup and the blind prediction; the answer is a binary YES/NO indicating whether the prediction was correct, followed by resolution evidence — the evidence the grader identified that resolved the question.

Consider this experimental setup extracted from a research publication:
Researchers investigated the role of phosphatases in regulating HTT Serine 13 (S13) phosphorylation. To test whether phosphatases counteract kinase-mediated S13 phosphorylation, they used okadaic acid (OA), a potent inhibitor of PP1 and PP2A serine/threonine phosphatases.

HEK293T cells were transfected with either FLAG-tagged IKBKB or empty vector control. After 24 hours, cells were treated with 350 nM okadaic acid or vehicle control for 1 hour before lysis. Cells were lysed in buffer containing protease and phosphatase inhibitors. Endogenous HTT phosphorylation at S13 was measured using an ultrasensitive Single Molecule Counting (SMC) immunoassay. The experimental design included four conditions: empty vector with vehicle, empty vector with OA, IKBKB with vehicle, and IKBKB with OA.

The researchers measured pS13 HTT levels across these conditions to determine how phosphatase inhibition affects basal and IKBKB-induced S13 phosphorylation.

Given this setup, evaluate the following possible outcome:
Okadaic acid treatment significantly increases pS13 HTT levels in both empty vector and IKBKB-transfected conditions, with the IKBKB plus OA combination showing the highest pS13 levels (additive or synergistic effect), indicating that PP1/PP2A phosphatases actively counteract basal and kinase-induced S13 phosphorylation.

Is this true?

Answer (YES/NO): NO